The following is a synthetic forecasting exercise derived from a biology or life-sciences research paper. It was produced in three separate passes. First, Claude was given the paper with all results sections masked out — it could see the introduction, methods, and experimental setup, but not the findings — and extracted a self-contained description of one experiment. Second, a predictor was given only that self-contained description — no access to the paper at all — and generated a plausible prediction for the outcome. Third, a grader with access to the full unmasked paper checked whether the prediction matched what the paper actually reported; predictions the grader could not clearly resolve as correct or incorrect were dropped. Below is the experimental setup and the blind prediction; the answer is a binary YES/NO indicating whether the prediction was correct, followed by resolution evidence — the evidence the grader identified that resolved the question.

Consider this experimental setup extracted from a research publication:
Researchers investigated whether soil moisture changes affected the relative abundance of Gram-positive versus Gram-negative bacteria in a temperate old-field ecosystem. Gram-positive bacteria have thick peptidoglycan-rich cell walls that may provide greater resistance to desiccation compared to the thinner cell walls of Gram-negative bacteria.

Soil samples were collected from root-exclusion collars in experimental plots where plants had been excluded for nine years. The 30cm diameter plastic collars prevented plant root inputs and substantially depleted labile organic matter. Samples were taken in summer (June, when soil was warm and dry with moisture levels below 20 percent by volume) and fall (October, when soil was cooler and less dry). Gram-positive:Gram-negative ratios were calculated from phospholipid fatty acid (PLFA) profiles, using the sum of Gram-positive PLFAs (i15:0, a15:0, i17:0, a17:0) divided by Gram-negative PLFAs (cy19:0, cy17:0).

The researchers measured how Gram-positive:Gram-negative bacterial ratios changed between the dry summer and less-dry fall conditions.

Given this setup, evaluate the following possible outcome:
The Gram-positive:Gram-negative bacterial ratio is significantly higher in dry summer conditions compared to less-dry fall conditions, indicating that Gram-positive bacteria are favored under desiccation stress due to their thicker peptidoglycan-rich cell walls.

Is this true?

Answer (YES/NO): NO